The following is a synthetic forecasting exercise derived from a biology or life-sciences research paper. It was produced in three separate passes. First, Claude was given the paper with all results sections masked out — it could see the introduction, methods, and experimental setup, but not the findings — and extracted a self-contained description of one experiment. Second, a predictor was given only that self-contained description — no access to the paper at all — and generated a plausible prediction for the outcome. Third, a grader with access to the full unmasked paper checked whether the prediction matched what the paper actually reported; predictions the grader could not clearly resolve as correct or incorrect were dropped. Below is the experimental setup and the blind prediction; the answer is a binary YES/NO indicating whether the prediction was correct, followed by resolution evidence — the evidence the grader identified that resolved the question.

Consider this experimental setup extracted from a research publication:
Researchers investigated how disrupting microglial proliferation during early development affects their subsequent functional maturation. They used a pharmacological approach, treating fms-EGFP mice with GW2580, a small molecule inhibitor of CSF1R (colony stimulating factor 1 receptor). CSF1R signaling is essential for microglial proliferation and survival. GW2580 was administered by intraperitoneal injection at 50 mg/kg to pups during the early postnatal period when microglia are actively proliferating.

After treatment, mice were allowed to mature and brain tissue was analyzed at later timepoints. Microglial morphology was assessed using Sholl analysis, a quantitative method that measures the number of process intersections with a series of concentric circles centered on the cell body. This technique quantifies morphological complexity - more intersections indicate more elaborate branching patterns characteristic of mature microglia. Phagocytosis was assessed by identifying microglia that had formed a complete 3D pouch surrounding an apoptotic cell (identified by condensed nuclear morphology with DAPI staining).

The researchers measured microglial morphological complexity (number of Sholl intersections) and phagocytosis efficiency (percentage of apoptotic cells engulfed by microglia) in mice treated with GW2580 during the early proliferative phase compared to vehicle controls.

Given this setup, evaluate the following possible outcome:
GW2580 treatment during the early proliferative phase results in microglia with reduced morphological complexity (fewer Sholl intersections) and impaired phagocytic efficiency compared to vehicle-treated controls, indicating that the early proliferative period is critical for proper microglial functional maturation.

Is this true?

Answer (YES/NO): YES